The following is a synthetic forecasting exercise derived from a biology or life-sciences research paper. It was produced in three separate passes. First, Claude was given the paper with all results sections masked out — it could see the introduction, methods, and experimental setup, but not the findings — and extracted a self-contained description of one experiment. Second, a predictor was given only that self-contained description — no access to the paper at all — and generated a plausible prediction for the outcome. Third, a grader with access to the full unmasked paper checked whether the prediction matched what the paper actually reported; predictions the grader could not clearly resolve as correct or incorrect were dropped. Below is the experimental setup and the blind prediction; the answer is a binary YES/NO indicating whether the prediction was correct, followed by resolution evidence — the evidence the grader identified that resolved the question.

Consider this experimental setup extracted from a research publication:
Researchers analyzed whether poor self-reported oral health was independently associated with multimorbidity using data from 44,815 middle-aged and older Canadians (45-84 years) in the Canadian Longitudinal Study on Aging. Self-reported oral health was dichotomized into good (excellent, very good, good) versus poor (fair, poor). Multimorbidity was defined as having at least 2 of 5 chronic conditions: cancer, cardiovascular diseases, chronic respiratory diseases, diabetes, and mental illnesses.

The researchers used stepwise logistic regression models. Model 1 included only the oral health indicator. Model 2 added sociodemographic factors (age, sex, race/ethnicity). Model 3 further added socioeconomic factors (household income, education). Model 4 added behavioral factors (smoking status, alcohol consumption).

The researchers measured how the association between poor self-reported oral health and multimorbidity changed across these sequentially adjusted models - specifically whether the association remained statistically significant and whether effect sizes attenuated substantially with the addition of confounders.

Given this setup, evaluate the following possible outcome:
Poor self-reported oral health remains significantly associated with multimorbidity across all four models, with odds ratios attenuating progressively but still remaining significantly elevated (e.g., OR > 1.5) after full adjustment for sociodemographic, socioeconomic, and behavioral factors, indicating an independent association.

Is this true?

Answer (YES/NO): YES